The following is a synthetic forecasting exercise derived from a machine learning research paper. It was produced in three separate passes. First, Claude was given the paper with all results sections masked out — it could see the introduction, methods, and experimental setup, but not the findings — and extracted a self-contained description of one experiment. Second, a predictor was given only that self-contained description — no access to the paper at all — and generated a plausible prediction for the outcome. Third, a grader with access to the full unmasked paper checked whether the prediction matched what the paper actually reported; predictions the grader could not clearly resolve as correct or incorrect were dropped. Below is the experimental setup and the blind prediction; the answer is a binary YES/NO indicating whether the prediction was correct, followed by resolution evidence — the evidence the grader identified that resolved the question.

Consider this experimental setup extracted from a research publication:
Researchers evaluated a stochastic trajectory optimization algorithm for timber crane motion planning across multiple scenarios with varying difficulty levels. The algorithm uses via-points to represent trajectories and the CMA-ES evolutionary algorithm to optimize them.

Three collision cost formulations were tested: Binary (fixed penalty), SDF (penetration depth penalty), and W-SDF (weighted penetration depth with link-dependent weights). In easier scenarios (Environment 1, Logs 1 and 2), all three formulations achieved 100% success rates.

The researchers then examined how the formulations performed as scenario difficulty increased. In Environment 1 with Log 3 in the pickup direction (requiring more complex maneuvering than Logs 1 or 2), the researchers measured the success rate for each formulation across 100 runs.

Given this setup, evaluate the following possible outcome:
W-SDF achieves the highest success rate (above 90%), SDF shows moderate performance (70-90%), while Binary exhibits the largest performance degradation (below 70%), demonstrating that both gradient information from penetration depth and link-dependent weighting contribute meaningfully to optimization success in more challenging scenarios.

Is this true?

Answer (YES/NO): NO